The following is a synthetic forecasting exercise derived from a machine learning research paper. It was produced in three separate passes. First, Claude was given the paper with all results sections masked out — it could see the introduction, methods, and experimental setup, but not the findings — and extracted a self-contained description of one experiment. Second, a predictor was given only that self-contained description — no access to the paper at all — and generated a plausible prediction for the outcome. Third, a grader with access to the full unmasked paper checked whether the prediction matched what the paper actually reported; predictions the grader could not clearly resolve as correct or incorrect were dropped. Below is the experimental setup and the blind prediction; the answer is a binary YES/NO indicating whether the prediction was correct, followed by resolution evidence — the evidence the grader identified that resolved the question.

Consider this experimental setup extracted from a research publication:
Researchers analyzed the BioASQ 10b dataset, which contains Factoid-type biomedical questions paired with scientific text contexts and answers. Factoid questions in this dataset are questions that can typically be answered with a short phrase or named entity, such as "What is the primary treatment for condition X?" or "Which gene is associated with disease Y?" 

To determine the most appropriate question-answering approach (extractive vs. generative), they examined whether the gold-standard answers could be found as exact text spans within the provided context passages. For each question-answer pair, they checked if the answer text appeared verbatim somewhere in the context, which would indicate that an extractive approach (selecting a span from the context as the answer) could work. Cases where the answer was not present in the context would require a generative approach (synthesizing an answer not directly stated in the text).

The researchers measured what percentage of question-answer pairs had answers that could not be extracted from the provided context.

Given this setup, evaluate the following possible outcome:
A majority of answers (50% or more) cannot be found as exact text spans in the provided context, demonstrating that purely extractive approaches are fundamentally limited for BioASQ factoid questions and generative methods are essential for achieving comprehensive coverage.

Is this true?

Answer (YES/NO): NO